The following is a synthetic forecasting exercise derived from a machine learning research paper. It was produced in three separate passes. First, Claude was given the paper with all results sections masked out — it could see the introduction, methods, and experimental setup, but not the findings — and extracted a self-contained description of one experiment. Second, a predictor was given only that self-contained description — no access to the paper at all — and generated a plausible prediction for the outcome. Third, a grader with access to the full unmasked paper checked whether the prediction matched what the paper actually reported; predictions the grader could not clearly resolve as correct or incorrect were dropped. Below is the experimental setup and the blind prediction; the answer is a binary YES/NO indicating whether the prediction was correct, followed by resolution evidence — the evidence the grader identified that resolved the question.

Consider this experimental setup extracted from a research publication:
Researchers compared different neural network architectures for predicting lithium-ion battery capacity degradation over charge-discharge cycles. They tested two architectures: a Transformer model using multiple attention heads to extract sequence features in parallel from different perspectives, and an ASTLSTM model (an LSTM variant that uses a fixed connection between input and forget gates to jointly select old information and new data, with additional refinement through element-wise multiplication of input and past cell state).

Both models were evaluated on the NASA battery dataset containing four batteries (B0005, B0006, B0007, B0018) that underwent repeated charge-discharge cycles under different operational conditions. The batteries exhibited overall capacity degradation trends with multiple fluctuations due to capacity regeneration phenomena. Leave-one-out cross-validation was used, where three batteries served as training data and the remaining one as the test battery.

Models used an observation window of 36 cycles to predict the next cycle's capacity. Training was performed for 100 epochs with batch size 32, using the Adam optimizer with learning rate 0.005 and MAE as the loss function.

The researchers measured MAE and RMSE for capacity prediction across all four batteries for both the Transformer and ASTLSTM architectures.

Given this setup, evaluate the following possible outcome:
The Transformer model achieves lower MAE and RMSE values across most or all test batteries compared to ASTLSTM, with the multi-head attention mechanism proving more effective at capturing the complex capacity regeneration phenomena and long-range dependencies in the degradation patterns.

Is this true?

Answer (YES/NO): NO